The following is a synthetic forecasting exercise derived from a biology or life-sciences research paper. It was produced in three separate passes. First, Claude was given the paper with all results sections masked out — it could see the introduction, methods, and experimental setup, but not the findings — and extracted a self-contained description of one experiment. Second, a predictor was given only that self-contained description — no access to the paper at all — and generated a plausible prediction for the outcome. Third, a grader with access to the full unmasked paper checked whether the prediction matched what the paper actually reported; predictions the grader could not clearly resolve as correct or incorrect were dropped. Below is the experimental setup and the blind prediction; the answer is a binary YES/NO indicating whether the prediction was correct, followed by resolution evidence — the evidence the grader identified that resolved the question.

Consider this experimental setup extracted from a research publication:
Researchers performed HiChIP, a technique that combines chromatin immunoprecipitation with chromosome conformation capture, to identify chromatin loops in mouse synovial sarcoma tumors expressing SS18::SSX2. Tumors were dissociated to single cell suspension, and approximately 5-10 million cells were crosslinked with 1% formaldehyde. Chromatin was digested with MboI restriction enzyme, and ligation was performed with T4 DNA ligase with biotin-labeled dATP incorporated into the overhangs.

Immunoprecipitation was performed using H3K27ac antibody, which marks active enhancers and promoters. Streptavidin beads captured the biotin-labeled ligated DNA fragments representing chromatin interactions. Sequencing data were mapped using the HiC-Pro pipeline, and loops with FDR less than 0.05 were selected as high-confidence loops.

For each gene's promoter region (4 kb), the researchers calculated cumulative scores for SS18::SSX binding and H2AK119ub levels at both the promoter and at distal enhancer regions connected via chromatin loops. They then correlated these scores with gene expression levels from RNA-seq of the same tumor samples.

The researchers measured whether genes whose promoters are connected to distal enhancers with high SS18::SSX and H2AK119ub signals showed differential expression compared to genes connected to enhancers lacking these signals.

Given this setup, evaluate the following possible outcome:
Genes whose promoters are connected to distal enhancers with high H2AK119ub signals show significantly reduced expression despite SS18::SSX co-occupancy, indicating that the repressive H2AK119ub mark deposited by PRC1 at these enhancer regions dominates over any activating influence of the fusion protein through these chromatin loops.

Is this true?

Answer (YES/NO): NO